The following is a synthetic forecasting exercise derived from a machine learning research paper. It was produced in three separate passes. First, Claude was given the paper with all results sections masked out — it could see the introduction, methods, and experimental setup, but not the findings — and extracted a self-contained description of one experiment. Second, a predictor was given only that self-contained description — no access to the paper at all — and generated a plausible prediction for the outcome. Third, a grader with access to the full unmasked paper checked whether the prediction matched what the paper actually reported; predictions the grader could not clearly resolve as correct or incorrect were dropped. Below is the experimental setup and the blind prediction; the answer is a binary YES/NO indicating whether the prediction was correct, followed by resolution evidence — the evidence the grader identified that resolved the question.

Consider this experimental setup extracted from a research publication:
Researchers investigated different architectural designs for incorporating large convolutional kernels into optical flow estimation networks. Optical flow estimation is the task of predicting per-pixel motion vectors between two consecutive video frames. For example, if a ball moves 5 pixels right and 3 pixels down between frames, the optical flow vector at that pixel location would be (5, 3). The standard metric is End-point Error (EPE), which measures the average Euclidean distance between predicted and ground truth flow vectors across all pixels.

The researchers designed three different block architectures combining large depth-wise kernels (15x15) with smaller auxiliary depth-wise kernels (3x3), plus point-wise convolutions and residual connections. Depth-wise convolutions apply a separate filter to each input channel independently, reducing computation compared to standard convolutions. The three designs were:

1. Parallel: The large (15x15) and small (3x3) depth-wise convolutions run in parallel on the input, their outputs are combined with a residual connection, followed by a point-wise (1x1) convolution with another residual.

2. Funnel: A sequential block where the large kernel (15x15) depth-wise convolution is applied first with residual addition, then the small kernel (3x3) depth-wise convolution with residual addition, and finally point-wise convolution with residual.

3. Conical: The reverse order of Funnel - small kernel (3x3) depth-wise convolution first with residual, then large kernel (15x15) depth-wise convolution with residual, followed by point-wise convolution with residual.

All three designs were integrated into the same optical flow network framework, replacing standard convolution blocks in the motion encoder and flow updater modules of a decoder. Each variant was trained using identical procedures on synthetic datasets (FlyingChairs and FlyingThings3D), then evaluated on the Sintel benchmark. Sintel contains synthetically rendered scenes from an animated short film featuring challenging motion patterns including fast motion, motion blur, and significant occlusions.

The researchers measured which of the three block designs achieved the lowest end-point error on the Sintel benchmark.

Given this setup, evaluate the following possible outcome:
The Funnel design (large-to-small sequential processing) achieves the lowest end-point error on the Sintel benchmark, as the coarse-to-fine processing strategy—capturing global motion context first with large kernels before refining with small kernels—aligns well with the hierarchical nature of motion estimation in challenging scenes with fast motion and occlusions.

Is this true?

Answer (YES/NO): NO